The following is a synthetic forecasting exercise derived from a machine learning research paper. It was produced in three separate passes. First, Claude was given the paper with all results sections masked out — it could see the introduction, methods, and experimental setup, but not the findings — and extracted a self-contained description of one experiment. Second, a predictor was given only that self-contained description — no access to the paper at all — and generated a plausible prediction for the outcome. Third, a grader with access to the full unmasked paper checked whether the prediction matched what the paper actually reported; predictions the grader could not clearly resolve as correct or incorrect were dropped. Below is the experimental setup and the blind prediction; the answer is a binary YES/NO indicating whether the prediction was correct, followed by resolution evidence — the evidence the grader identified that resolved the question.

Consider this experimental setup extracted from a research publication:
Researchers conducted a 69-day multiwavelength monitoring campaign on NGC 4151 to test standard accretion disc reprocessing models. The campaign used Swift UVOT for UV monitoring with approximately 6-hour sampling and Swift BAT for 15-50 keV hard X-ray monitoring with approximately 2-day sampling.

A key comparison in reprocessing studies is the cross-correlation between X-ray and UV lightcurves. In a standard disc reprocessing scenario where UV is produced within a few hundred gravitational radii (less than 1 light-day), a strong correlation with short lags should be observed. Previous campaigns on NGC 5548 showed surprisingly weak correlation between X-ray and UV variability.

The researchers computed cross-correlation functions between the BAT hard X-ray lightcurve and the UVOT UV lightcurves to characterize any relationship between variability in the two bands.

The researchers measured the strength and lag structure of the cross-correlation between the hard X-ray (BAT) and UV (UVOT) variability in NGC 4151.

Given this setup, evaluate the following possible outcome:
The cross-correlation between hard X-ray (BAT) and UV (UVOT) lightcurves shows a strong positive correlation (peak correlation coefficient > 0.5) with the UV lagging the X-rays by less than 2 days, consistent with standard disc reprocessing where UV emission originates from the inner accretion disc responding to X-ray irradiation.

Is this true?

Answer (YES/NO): NO